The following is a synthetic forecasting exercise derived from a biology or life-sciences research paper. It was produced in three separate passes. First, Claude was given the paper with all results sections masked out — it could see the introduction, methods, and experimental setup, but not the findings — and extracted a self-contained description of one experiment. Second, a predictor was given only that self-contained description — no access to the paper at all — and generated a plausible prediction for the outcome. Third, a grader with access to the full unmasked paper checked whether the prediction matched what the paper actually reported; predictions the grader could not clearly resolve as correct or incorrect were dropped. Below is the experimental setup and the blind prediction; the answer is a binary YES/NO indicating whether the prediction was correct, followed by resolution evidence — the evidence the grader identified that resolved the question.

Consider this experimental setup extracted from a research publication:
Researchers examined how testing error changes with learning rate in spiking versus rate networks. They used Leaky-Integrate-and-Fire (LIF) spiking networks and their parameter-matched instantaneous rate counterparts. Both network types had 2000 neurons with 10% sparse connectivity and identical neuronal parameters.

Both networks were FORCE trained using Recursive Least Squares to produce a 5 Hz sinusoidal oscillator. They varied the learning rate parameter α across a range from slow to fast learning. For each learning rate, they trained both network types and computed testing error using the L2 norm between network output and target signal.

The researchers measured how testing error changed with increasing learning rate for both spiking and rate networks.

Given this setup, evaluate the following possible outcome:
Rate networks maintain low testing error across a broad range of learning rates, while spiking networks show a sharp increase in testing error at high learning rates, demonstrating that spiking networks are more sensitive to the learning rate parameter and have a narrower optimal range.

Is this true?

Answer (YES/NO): NO